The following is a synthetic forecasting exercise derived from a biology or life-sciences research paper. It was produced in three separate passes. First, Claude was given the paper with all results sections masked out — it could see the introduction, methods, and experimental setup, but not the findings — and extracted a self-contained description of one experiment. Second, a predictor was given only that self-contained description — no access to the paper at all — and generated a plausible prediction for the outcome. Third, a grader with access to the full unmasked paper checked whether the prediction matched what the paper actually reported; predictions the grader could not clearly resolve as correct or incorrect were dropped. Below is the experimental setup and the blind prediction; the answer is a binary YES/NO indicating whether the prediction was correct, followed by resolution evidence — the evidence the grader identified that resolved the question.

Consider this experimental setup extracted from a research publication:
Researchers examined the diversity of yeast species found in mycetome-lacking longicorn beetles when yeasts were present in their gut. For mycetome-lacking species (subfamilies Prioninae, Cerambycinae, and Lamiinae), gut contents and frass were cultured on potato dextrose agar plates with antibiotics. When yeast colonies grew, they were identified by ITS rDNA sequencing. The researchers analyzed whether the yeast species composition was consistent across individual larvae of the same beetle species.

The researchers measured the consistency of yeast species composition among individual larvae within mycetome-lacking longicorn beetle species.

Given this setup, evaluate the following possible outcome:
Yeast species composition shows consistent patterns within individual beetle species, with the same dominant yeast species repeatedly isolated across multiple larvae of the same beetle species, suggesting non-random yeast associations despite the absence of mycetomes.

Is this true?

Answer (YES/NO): NO